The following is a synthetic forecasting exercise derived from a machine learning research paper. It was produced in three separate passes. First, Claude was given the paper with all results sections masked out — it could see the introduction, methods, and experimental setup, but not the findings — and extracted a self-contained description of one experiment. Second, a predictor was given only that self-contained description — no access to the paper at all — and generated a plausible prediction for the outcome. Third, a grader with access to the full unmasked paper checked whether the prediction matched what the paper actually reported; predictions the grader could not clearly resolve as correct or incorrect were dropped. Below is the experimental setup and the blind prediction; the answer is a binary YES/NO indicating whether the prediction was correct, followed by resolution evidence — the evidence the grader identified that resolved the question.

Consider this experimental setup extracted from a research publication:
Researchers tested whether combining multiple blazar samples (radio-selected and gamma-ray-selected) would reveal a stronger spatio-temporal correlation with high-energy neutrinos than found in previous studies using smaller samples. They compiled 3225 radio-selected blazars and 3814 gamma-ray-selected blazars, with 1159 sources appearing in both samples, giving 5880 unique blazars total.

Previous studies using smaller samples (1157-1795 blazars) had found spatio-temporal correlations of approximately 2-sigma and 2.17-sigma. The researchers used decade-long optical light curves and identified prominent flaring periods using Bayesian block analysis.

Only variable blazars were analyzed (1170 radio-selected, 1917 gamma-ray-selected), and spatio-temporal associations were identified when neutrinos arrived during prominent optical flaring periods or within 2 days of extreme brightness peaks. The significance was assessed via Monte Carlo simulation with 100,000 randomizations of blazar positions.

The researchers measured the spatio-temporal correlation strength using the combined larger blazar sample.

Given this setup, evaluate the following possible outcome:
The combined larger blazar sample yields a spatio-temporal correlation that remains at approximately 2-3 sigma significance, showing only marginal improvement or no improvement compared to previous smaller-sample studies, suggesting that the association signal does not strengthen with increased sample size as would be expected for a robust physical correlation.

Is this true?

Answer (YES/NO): YES